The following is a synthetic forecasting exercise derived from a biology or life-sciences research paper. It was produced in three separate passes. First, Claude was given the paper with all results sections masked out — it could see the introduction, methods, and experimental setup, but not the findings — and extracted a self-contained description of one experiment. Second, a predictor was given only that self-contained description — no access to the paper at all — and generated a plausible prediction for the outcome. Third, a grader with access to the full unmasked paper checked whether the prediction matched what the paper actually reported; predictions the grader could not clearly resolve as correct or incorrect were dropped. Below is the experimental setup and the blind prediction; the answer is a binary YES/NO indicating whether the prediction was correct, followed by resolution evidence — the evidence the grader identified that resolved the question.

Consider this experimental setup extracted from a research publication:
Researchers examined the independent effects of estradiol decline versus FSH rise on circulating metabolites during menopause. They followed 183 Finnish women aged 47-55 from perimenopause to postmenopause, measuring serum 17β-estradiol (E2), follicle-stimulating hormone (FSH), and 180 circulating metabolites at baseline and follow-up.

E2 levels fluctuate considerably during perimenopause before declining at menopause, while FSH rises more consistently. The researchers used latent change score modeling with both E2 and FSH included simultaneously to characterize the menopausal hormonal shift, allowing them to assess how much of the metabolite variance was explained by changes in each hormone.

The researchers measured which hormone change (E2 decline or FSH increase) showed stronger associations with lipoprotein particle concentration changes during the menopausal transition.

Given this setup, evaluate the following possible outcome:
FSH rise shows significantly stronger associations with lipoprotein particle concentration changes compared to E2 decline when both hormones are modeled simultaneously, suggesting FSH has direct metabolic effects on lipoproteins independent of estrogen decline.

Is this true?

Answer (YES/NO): NO